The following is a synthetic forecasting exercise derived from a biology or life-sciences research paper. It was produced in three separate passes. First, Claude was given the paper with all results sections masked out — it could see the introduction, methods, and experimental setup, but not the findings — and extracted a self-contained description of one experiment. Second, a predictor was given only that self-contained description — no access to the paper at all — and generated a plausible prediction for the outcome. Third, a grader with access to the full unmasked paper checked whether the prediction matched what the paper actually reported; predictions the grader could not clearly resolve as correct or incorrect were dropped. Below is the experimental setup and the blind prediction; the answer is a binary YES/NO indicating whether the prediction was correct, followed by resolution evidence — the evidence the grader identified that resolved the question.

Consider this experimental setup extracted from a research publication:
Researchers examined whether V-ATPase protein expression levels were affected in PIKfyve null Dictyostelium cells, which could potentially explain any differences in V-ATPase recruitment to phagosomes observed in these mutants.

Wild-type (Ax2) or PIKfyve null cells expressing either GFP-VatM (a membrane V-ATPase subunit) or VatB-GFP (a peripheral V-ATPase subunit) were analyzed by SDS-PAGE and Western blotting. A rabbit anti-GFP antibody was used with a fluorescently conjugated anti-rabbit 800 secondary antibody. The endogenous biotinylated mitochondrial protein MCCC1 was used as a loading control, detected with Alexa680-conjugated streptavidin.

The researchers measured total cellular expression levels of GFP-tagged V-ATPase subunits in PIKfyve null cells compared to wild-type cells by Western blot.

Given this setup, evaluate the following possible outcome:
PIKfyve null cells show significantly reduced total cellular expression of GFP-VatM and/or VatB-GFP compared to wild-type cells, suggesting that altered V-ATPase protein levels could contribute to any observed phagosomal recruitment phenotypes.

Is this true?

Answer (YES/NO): NO